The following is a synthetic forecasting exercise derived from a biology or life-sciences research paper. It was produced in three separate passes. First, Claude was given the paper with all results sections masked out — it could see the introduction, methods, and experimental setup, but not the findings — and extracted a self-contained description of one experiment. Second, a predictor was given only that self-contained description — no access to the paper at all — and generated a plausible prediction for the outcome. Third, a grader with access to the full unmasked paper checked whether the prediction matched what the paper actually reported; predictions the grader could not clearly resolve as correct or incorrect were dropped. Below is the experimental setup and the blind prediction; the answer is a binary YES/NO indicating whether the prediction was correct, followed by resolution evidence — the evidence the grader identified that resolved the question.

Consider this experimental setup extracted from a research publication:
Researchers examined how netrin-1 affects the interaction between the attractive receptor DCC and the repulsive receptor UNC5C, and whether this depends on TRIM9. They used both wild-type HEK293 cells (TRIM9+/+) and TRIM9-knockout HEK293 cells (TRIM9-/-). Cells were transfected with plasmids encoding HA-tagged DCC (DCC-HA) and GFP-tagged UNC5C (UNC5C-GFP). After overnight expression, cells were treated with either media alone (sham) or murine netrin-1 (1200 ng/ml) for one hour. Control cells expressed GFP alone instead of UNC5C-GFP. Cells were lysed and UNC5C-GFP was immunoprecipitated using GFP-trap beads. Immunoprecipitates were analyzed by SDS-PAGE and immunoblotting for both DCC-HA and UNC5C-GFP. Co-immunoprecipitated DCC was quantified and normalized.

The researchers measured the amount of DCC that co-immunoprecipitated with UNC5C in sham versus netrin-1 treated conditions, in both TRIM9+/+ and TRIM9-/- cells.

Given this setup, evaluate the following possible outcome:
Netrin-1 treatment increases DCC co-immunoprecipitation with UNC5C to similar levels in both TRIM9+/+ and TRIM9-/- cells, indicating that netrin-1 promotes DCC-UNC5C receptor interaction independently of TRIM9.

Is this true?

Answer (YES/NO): NO